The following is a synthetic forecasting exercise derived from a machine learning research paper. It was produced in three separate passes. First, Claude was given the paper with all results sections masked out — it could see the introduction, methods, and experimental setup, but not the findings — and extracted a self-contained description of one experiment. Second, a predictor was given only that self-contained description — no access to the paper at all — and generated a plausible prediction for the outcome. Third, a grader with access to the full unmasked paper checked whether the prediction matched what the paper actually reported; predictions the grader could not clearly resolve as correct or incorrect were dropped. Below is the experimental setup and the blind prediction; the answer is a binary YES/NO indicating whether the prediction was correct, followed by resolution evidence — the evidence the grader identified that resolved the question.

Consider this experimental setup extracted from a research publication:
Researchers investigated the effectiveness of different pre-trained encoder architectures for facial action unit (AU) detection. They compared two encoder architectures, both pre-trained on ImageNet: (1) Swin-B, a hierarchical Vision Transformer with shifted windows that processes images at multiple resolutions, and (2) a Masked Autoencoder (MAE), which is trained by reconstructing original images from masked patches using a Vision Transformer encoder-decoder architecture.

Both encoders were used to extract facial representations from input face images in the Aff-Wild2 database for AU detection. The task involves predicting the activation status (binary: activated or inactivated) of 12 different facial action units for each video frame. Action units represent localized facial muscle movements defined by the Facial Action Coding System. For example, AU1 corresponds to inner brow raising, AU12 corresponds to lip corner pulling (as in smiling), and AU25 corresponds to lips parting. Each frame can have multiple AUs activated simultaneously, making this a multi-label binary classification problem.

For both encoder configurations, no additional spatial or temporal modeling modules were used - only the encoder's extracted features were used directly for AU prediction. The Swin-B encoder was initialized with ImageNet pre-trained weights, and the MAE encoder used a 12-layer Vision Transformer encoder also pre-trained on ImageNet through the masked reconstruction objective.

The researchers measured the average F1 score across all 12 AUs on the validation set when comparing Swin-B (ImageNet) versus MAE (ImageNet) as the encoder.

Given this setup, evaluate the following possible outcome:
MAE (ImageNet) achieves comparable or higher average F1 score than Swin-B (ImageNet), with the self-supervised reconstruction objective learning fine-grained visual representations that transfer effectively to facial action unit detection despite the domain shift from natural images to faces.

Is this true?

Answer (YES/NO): NO